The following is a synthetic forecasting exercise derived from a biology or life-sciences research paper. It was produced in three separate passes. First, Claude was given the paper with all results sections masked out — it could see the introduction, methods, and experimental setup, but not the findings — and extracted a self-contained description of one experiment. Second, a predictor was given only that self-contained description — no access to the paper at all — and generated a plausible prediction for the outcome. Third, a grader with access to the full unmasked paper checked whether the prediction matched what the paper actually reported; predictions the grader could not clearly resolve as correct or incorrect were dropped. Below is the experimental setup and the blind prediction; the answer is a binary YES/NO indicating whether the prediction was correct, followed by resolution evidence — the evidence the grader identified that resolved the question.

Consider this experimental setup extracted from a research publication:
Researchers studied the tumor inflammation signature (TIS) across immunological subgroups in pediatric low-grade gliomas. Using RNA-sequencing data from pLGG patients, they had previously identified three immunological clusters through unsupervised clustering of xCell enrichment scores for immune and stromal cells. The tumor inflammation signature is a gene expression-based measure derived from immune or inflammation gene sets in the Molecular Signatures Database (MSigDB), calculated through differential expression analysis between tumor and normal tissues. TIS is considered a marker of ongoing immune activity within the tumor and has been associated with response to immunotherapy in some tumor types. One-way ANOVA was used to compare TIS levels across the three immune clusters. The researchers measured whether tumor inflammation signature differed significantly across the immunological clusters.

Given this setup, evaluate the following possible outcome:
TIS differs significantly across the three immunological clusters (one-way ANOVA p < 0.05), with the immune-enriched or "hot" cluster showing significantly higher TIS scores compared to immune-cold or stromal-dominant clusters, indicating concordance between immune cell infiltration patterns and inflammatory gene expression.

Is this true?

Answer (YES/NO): YES